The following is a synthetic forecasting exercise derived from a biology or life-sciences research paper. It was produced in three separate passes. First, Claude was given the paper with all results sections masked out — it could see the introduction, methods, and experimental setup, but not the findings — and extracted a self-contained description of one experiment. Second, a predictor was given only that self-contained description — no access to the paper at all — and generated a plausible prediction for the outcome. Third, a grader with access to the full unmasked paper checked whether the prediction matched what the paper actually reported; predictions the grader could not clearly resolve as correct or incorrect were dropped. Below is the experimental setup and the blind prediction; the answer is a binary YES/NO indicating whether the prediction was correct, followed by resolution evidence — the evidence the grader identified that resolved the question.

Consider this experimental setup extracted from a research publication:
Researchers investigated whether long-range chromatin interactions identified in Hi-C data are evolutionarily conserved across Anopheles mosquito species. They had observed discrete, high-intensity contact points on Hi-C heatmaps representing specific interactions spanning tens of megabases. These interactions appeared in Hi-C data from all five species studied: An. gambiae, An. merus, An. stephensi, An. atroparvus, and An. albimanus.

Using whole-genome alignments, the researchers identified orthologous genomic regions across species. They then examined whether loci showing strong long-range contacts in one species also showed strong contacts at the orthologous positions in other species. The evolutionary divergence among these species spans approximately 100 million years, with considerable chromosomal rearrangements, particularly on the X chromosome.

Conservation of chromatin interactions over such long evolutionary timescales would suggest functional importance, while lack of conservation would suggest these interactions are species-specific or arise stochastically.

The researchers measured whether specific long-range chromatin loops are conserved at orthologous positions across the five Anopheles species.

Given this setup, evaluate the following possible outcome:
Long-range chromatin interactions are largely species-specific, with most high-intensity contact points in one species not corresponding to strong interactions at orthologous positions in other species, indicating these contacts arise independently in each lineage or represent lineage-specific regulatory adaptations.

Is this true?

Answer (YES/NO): NO